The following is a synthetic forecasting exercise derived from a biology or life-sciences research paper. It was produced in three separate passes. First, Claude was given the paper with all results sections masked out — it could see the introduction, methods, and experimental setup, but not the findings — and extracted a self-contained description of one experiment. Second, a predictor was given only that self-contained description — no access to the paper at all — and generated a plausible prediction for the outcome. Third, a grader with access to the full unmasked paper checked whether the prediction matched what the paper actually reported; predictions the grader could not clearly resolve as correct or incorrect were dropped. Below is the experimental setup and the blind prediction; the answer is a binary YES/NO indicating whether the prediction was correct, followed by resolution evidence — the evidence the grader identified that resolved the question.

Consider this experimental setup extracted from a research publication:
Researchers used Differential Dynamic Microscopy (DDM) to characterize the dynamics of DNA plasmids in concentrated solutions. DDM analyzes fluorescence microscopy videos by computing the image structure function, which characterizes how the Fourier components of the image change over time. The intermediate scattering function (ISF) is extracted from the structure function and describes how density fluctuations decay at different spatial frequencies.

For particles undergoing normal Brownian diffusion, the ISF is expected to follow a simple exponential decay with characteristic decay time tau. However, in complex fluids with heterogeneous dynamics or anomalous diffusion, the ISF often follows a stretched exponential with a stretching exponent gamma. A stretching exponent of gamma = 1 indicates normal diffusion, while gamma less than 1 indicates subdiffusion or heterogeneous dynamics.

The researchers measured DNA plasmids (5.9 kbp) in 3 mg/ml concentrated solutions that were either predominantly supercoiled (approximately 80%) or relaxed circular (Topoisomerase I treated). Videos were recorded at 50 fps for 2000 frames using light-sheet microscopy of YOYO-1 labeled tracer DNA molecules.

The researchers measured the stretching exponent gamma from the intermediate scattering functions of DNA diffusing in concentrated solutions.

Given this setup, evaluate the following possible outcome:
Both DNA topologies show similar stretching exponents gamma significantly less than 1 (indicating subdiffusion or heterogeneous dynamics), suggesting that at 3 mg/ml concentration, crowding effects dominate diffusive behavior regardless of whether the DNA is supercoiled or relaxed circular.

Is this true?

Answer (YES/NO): NO